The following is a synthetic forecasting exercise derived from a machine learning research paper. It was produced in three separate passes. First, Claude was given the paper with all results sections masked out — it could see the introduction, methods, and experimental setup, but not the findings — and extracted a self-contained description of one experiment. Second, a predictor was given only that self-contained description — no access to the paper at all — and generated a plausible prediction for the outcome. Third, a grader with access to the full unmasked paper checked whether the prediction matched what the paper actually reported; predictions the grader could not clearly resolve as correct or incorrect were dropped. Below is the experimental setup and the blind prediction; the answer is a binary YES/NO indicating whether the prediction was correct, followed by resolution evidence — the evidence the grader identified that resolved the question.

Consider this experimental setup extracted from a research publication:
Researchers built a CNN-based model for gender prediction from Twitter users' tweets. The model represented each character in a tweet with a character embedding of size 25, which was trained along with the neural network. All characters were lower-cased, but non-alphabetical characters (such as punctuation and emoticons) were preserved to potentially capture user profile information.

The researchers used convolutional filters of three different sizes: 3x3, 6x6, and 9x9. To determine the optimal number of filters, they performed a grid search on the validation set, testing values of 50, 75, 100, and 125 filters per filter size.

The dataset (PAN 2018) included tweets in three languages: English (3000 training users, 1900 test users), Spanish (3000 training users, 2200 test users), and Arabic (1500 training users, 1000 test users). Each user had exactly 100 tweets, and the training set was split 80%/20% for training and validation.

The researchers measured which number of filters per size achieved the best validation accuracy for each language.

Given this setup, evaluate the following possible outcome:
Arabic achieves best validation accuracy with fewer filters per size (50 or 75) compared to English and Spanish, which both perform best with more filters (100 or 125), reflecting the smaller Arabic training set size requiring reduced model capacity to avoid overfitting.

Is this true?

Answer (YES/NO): NO